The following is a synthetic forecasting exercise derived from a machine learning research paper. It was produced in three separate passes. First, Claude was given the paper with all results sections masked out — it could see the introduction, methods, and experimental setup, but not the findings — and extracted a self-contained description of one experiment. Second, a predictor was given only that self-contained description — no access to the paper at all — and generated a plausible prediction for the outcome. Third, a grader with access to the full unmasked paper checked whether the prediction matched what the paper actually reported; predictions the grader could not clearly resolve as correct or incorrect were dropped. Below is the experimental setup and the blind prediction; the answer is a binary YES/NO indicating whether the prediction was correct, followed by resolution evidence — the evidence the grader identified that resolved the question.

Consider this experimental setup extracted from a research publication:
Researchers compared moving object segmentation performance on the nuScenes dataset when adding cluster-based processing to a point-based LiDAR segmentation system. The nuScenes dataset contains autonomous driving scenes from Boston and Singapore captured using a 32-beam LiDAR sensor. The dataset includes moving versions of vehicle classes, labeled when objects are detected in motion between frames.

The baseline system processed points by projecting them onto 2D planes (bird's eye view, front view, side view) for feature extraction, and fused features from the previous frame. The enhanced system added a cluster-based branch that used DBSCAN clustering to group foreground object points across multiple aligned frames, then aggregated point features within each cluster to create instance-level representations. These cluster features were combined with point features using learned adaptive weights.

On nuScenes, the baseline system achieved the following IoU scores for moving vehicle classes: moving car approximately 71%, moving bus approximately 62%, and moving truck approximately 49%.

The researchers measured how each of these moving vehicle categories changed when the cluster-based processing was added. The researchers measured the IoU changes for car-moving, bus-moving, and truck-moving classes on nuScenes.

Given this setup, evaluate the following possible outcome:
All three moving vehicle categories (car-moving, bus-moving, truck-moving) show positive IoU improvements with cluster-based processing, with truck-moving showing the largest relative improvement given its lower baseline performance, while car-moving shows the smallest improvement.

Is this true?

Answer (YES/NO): NO